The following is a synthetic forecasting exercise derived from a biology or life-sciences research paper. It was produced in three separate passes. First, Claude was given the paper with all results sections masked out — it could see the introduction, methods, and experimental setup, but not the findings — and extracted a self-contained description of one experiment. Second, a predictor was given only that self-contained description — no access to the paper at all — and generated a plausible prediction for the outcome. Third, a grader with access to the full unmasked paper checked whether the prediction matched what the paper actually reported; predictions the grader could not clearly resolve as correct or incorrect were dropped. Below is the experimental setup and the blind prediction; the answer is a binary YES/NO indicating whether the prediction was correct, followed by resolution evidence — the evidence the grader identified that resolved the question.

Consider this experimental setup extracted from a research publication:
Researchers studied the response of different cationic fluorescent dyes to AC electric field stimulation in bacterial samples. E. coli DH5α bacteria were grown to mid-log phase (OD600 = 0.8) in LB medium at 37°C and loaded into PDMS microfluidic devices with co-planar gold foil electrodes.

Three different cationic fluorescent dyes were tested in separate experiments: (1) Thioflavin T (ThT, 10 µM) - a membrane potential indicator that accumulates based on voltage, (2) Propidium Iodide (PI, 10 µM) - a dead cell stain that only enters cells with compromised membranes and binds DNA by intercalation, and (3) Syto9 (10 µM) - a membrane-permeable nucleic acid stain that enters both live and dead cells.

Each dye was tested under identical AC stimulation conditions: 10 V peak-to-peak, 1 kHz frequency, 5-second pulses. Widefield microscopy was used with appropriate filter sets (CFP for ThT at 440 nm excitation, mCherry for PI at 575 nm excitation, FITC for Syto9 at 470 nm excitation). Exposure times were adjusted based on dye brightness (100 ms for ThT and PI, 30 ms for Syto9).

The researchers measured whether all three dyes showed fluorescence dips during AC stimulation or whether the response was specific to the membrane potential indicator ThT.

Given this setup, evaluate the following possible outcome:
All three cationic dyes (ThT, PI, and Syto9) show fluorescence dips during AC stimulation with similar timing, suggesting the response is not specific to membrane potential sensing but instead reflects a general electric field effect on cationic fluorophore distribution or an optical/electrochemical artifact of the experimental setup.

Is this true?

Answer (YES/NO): YES